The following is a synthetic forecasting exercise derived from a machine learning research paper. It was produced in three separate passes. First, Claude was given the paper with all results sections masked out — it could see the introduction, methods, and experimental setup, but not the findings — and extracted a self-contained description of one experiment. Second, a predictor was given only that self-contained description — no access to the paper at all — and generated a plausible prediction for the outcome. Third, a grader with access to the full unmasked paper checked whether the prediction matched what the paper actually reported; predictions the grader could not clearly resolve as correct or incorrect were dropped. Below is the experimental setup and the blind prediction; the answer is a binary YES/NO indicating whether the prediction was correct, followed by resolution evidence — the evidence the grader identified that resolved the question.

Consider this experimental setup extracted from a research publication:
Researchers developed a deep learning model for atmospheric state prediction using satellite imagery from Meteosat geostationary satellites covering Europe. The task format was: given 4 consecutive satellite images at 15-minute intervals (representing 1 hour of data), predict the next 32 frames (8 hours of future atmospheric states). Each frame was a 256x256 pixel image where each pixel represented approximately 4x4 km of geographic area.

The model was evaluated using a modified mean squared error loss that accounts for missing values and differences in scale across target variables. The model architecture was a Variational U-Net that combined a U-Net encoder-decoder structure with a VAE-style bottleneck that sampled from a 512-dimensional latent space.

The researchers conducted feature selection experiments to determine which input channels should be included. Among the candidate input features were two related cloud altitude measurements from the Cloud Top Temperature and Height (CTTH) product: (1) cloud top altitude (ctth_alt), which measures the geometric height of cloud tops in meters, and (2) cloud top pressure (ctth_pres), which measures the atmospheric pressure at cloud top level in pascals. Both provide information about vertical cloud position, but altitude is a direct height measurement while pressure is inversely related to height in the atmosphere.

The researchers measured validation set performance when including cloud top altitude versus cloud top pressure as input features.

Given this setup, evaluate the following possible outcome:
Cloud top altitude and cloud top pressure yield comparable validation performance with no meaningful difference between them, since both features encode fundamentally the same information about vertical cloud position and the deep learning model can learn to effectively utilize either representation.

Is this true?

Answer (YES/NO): NO